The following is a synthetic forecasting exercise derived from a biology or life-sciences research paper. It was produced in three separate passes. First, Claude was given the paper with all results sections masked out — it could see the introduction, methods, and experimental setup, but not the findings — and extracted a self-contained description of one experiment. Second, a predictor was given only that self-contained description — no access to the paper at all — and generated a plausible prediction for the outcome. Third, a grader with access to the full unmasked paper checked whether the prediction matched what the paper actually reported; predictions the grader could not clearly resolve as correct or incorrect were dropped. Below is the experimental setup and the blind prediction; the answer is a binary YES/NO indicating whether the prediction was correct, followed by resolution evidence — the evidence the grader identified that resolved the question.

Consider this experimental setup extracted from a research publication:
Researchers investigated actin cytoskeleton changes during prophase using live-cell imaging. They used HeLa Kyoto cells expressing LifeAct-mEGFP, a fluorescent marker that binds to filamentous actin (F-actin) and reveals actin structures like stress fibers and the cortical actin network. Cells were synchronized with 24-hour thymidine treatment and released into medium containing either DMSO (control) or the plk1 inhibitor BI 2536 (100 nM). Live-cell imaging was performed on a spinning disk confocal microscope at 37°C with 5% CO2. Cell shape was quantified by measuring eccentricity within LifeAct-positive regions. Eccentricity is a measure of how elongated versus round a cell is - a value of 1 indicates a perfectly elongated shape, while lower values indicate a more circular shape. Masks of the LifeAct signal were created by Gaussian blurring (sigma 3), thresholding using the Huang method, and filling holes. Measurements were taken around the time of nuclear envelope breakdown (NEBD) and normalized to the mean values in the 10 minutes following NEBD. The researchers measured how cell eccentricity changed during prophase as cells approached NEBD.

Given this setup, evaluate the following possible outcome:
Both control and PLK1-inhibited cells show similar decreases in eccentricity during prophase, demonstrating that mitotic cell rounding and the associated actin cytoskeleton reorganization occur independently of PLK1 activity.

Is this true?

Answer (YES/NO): NO